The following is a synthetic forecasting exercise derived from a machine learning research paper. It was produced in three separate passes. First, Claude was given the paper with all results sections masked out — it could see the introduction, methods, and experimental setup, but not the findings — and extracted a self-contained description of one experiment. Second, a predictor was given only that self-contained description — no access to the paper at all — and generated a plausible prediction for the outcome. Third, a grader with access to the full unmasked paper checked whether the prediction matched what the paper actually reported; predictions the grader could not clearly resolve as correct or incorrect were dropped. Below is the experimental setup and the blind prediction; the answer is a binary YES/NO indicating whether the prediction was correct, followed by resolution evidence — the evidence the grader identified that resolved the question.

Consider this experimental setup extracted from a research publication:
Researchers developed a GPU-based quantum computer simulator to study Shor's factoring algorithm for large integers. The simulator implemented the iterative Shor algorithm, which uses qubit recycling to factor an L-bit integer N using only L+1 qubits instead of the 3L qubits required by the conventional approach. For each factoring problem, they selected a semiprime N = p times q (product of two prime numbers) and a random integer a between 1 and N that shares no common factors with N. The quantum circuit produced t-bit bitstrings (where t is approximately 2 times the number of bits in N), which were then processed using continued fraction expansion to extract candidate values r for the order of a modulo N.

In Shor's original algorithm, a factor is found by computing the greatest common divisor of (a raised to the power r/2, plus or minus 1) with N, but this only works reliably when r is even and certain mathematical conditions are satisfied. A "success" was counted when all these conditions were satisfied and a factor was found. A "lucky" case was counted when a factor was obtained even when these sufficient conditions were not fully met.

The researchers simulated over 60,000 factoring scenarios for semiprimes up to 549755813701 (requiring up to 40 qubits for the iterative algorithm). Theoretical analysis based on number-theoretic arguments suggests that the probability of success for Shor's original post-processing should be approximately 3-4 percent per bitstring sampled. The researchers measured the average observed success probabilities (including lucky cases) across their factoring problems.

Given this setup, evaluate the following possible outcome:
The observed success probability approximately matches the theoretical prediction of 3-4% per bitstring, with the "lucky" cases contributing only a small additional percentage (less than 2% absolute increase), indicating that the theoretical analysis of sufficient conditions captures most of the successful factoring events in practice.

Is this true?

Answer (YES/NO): NO